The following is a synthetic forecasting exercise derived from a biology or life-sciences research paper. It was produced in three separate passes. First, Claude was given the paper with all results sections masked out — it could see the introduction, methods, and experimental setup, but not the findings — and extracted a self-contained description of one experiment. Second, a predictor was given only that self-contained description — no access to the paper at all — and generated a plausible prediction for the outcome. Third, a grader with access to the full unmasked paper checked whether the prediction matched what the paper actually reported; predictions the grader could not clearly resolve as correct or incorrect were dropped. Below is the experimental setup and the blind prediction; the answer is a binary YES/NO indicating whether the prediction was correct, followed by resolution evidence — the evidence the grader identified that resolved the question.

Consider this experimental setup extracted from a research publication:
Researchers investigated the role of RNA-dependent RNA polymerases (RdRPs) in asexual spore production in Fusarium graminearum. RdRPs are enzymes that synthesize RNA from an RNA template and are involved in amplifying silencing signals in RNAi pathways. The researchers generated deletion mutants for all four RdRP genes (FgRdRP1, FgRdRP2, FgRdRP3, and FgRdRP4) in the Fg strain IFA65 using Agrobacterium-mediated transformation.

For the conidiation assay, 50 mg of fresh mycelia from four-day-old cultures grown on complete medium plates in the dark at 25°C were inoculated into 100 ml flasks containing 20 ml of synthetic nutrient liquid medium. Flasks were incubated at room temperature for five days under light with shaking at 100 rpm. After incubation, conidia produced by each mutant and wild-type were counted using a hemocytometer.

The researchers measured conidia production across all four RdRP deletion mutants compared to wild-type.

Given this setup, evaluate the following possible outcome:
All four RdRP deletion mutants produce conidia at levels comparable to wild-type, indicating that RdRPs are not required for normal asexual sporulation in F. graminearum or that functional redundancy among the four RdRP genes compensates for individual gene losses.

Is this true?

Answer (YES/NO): NO